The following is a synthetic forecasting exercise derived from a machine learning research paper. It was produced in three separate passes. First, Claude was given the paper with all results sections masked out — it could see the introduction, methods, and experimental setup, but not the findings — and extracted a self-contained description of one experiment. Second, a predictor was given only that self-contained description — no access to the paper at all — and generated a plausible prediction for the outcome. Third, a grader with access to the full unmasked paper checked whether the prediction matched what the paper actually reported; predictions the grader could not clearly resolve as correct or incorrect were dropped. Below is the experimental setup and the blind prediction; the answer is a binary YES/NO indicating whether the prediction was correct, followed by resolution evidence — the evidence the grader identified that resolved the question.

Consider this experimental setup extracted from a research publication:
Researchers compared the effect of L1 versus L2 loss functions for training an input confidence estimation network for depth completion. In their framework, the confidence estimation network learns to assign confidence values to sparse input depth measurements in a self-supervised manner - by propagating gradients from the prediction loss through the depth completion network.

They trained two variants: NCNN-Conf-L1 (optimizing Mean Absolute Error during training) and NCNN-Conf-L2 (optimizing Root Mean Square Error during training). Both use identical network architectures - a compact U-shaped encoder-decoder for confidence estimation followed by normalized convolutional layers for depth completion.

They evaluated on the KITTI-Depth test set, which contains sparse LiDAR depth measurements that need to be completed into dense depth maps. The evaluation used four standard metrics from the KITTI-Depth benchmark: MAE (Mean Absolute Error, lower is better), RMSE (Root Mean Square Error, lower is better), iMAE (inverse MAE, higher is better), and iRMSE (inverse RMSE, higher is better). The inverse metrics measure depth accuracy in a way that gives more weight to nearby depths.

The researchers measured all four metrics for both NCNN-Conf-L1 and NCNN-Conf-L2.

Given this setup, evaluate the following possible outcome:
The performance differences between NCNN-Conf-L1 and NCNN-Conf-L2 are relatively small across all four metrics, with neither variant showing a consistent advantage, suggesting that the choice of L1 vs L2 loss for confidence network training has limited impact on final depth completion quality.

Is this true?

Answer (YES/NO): NO